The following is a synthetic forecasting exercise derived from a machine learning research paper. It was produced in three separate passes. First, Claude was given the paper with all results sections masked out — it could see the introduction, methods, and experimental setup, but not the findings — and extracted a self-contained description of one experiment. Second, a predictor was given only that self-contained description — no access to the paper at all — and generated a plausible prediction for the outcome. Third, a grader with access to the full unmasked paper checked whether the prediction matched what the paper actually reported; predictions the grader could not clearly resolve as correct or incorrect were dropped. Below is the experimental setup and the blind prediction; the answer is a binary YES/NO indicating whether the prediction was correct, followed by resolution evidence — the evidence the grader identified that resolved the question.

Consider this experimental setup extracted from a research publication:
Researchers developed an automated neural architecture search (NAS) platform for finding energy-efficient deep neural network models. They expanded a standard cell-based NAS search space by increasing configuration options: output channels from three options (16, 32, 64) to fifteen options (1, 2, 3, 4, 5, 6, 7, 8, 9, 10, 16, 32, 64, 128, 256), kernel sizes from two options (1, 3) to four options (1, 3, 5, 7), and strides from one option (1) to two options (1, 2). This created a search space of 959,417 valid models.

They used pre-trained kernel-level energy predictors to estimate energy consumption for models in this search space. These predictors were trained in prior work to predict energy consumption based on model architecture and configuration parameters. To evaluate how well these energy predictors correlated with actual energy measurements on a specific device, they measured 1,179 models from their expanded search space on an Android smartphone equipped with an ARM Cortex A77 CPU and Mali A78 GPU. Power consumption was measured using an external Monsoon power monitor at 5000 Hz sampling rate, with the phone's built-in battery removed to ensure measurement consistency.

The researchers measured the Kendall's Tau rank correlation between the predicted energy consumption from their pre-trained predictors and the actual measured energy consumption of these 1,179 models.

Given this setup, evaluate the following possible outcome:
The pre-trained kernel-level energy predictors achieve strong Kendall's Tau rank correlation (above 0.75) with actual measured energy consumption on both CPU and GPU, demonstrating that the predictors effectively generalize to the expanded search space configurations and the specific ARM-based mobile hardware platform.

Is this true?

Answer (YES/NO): NO